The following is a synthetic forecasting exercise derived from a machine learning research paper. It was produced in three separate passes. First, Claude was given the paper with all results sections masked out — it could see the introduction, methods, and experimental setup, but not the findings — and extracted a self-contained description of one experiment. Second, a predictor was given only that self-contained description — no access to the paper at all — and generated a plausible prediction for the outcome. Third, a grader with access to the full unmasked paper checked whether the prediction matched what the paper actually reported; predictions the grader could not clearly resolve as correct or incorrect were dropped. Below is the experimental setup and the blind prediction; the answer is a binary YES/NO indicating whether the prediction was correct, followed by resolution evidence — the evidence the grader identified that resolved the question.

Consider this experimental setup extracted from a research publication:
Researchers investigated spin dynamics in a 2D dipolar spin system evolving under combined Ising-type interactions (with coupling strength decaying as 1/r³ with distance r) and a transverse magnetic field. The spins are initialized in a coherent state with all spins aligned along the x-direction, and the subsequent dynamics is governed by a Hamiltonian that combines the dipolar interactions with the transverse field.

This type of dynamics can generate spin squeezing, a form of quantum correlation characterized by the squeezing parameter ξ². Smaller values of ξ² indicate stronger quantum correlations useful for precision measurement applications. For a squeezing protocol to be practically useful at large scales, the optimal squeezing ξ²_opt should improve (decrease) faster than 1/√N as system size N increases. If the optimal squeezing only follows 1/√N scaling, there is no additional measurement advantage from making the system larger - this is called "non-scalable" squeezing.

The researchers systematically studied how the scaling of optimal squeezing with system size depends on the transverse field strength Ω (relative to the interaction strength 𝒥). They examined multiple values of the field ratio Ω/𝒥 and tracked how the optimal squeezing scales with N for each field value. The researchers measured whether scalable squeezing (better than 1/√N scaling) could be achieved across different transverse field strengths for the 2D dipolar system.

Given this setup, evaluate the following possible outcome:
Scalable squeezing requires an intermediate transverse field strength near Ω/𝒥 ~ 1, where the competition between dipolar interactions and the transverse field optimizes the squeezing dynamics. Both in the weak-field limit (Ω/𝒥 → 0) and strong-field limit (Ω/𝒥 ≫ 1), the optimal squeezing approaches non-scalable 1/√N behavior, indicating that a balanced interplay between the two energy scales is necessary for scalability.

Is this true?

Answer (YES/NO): NO